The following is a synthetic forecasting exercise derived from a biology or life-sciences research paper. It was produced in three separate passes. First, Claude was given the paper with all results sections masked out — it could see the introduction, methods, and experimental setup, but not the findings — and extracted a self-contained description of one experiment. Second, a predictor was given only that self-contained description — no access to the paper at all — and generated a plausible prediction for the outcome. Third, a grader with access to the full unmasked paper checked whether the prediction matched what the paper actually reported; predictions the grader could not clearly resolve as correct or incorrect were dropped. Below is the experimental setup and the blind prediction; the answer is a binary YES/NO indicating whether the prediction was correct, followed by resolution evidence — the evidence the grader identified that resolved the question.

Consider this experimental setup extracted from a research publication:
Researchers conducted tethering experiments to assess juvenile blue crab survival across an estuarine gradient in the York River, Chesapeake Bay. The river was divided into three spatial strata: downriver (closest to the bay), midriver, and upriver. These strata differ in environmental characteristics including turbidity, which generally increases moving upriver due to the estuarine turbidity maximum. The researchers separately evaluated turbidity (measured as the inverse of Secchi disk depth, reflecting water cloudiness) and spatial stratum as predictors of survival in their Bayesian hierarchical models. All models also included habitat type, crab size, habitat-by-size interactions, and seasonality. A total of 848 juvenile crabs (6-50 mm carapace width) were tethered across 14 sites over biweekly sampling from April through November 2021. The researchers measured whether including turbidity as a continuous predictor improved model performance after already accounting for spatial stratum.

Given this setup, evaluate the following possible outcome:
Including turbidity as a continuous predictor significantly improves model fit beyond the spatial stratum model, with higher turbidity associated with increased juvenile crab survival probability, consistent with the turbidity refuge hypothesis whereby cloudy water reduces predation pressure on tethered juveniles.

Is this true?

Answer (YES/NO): NO